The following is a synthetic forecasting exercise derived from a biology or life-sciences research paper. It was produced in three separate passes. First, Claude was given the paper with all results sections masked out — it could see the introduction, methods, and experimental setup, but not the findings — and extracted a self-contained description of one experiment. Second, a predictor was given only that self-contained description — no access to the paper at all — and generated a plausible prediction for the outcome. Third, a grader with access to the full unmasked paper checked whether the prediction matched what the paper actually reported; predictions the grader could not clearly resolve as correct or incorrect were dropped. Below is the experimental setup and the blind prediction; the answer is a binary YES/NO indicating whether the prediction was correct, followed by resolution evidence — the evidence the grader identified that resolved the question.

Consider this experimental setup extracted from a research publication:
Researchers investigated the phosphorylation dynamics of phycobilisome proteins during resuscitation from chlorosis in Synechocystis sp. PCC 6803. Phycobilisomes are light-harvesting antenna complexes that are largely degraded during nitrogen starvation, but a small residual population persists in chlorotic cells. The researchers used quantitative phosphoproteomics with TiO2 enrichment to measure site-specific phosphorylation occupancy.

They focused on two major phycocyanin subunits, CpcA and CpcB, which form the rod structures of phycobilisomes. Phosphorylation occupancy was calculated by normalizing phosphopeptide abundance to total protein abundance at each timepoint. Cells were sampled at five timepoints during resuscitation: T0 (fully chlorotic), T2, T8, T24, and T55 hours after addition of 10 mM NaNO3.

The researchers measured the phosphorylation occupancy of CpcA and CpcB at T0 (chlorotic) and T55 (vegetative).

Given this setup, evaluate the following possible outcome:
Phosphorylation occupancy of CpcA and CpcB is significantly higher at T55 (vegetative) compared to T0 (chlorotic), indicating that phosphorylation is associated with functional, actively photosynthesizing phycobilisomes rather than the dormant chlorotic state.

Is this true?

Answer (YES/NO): NO